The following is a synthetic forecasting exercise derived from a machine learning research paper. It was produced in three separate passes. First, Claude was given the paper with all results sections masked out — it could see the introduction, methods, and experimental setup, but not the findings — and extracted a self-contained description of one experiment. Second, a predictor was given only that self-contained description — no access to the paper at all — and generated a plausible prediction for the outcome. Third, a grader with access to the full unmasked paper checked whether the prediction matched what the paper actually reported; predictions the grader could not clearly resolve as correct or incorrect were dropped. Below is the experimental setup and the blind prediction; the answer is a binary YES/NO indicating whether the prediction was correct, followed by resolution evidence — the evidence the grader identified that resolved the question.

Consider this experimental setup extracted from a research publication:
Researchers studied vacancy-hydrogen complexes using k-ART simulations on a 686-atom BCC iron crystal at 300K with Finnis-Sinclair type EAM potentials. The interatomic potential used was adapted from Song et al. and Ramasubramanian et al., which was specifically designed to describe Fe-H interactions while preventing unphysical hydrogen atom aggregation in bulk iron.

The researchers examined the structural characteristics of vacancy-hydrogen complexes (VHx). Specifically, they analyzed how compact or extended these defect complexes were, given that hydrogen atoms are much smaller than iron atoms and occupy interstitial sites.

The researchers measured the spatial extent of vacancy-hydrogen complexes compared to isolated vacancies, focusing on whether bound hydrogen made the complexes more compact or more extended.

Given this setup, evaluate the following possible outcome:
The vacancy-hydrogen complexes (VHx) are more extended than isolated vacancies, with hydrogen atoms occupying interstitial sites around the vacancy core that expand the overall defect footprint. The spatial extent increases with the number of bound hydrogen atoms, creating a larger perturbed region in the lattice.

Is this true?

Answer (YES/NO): NO